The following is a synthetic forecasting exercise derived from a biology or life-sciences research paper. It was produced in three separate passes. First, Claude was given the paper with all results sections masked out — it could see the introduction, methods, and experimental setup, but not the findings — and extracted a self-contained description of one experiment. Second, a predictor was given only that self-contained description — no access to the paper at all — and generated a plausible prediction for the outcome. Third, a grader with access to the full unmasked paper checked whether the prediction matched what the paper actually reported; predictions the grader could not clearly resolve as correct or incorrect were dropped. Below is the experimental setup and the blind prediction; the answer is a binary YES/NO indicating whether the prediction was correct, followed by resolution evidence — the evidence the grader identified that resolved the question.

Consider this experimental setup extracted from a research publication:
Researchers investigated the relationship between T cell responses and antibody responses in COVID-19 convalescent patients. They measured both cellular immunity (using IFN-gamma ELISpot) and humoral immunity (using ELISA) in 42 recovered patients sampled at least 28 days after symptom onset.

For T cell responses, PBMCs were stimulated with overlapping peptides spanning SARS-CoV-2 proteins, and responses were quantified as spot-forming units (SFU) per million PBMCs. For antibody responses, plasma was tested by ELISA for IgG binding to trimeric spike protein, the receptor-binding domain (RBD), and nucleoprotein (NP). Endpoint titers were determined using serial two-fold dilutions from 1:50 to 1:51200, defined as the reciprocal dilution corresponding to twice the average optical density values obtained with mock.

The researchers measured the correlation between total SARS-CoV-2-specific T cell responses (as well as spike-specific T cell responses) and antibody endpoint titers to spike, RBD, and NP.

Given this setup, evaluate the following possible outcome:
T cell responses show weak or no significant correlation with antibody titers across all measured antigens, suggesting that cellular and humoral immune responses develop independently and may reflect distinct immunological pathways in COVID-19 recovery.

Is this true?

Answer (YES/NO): NO